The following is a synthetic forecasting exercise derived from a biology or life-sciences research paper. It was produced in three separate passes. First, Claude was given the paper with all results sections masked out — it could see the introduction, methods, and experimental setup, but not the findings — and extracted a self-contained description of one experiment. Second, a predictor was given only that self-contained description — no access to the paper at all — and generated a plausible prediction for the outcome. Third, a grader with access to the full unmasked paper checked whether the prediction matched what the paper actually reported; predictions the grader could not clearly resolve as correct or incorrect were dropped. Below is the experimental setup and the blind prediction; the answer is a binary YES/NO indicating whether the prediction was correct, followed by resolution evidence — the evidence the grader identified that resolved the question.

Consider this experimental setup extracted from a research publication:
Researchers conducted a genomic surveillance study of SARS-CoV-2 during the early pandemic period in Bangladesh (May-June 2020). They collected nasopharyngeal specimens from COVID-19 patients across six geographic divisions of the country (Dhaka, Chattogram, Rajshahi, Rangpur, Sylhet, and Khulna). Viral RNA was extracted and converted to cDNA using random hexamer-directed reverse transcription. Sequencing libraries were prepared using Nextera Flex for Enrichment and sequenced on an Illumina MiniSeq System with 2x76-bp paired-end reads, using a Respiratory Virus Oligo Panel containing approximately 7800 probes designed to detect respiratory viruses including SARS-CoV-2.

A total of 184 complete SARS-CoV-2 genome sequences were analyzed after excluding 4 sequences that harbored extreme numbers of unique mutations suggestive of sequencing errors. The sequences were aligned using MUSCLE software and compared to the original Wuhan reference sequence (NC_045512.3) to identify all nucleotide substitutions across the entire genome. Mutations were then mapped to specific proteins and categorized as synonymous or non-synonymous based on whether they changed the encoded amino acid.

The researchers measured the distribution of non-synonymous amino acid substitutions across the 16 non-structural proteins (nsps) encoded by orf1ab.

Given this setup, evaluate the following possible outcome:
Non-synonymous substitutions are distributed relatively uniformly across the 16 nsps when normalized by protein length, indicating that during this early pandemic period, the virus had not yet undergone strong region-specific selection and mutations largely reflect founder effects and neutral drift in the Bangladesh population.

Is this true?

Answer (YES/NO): NO